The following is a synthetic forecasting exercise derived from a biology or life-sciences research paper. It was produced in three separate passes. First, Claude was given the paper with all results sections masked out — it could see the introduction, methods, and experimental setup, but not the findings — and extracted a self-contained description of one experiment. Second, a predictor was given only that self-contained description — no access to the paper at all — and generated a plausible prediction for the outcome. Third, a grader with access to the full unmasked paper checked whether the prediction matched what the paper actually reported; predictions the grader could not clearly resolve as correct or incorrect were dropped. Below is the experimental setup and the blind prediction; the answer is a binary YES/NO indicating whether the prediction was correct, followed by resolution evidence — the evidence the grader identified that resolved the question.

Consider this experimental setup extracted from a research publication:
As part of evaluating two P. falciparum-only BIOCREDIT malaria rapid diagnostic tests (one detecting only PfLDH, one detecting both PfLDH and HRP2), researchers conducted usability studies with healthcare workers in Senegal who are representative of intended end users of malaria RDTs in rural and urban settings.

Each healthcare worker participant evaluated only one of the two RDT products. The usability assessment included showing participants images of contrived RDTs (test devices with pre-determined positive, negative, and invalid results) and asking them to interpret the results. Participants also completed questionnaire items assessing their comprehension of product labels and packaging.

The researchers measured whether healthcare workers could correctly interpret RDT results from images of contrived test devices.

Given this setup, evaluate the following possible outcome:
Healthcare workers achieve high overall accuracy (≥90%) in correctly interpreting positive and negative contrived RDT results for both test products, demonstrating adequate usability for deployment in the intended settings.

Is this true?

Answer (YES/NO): YES